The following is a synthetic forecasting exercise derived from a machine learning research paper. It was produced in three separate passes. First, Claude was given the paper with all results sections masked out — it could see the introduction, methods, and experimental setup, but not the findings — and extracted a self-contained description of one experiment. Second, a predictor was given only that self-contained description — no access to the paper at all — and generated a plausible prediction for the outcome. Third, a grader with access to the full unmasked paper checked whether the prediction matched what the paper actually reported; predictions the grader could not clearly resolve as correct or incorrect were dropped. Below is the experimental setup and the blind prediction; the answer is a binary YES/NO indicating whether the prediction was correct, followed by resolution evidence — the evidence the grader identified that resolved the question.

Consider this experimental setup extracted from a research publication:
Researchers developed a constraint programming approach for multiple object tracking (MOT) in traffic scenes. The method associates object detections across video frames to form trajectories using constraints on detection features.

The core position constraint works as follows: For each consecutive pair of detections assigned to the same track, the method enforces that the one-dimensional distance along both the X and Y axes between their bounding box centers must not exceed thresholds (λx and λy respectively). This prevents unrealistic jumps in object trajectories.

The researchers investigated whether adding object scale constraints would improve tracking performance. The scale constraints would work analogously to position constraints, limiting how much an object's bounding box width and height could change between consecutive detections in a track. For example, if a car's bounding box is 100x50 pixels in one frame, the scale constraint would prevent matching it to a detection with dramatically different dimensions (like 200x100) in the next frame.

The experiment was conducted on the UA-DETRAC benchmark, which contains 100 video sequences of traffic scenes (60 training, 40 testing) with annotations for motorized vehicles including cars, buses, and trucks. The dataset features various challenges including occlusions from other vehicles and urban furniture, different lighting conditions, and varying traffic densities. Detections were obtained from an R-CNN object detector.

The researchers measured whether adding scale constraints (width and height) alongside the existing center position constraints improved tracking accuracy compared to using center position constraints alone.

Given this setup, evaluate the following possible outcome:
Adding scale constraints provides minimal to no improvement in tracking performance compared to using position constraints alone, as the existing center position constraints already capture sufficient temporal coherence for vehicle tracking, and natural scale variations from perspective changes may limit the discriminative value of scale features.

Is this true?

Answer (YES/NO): YES